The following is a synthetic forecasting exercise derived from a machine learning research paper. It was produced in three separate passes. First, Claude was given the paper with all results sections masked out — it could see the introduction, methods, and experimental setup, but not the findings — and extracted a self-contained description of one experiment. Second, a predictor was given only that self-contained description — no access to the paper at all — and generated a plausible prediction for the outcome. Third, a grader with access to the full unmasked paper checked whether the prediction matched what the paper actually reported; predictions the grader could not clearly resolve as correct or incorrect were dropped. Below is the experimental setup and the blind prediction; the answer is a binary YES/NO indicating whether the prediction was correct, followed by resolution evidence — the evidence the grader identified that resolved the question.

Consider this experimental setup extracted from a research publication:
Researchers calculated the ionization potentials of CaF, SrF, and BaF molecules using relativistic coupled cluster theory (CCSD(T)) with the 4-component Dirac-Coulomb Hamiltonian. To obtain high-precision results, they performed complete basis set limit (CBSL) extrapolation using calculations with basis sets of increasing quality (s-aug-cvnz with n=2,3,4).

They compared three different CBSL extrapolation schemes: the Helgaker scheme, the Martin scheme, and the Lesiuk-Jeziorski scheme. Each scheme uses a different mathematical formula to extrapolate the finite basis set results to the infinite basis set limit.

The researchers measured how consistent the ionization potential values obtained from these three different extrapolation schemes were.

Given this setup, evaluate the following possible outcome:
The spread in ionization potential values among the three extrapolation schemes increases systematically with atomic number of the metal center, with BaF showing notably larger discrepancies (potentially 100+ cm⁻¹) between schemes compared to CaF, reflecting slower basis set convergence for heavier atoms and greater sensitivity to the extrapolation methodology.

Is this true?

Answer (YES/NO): NO